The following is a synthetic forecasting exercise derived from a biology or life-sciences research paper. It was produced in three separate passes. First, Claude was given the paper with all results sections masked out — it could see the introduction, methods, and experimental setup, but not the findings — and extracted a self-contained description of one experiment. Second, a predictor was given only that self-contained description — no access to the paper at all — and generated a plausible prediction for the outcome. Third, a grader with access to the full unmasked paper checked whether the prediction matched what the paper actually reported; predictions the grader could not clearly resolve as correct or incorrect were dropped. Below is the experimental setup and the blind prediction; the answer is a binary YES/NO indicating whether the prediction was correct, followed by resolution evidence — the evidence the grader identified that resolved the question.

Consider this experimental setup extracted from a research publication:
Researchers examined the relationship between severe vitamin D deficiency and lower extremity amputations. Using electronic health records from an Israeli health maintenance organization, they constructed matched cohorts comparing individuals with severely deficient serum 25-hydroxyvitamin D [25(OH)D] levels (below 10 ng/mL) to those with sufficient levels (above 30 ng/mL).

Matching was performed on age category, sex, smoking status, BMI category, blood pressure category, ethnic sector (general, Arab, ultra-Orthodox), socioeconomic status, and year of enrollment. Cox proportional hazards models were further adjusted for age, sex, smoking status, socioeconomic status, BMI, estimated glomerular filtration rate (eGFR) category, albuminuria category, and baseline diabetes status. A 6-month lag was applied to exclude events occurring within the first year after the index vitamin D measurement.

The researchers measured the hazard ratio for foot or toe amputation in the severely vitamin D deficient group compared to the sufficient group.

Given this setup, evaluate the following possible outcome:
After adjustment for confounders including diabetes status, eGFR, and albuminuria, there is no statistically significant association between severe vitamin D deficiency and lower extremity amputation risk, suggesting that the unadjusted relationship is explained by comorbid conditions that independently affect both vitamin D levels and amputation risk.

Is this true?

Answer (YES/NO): NO